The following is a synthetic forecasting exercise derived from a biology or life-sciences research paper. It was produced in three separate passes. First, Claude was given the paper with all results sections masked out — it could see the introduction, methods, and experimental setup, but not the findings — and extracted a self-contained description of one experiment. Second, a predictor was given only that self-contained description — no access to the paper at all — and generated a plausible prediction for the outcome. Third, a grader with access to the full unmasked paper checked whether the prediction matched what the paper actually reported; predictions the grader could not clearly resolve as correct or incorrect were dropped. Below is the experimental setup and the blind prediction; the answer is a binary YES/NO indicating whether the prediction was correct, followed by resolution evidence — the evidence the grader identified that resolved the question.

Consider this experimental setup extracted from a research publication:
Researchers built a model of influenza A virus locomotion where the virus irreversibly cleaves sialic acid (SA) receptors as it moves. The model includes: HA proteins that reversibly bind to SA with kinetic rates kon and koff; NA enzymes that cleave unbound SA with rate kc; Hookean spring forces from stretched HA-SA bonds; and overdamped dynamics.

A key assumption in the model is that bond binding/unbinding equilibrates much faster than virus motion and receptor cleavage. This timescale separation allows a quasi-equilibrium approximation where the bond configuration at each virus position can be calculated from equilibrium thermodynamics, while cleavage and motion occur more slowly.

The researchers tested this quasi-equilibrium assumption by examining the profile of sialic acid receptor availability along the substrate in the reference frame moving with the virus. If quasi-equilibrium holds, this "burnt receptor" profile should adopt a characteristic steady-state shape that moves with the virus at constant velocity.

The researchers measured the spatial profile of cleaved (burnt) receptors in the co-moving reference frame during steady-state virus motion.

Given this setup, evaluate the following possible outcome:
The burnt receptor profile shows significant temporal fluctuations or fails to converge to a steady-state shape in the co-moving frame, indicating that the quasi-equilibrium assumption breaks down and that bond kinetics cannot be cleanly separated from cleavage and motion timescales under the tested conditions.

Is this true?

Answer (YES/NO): NO